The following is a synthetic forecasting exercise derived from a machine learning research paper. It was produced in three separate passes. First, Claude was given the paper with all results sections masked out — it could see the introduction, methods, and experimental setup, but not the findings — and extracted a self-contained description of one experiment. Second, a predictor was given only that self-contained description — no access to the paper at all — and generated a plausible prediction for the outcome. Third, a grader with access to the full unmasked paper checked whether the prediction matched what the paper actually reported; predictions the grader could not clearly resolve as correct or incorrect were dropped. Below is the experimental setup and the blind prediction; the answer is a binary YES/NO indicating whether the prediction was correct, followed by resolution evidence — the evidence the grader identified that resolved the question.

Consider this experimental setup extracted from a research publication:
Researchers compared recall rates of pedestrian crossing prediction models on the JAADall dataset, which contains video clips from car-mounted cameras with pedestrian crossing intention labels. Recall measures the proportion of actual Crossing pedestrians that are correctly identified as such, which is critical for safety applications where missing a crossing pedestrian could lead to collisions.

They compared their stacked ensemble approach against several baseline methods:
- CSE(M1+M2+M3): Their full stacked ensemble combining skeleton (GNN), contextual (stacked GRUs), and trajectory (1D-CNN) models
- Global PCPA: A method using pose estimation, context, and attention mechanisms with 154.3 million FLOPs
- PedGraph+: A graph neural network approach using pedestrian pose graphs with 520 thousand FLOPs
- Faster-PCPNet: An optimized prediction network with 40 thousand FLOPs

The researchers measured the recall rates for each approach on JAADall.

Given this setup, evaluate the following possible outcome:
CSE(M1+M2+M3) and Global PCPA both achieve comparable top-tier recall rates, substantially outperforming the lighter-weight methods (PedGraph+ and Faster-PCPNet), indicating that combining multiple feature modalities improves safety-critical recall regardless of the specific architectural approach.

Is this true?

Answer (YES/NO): NO